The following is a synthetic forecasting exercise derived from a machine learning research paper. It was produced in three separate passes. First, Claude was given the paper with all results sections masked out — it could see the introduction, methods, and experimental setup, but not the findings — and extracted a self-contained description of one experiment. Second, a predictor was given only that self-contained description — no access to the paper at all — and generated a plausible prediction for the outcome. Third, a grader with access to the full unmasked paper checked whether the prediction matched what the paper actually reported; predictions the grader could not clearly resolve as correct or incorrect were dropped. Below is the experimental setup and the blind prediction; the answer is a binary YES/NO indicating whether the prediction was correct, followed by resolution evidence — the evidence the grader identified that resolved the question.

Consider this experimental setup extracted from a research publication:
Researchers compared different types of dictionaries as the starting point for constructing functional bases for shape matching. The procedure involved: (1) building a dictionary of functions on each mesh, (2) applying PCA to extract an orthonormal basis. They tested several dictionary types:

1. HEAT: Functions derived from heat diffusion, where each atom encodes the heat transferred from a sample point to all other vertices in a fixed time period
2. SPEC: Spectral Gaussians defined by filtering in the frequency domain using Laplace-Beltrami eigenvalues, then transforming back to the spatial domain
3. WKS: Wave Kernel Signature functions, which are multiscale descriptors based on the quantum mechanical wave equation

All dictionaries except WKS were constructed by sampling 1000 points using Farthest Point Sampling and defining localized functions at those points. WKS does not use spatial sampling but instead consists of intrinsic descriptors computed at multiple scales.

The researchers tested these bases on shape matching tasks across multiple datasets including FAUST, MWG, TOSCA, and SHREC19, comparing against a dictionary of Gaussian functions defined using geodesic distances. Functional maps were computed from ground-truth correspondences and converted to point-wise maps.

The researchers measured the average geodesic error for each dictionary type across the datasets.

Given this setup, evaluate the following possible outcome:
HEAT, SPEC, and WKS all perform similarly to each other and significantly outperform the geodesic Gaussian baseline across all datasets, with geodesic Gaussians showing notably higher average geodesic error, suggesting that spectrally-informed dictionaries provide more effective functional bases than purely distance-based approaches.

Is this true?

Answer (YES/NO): NO